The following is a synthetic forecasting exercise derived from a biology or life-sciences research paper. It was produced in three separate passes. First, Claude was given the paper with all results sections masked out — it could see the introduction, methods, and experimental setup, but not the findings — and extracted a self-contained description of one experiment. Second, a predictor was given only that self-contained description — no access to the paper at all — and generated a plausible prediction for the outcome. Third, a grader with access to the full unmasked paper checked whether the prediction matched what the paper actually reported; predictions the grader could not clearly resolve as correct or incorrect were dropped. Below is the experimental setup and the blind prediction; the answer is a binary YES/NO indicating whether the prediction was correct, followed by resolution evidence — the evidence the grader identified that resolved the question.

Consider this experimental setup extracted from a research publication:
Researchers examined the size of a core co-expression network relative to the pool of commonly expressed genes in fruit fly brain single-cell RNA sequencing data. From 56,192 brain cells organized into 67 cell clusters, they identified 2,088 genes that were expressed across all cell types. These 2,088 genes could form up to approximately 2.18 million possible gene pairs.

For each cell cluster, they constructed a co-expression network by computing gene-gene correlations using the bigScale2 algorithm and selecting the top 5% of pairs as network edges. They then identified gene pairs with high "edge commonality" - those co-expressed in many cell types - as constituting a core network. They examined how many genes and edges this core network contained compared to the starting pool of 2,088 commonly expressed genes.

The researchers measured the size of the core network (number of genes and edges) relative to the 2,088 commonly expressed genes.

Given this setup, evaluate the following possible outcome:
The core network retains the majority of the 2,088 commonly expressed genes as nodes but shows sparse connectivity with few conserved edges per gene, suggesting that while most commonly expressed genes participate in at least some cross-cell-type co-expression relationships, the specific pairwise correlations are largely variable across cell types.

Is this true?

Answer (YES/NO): NO